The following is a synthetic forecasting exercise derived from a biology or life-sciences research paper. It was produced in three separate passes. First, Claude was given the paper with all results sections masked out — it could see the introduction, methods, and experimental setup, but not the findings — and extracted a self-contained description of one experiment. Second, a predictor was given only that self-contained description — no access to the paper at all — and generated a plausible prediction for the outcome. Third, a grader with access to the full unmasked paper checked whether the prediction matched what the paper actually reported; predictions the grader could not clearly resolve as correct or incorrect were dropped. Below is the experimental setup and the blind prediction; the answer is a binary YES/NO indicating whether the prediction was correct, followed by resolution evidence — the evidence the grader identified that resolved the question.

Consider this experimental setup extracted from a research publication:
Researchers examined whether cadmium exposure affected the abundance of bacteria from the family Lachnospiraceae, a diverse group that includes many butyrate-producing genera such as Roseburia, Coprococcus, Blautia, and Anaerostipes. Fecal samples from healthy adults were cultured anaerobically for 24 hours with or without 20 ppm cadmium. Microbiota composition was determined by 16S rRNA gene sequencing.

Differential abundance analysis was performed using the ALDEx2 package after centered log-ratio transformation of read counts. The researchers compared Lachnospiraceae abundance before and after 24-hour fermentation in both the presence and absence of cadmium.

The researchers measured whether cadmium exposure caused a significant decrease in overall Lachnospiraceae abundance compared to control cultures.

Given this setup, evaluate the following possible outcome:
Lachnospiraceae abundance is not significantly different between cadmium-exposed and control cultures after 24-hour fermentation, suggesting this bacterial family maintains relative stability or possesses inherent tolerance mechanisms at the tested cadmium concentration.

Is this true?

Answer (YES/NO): YES